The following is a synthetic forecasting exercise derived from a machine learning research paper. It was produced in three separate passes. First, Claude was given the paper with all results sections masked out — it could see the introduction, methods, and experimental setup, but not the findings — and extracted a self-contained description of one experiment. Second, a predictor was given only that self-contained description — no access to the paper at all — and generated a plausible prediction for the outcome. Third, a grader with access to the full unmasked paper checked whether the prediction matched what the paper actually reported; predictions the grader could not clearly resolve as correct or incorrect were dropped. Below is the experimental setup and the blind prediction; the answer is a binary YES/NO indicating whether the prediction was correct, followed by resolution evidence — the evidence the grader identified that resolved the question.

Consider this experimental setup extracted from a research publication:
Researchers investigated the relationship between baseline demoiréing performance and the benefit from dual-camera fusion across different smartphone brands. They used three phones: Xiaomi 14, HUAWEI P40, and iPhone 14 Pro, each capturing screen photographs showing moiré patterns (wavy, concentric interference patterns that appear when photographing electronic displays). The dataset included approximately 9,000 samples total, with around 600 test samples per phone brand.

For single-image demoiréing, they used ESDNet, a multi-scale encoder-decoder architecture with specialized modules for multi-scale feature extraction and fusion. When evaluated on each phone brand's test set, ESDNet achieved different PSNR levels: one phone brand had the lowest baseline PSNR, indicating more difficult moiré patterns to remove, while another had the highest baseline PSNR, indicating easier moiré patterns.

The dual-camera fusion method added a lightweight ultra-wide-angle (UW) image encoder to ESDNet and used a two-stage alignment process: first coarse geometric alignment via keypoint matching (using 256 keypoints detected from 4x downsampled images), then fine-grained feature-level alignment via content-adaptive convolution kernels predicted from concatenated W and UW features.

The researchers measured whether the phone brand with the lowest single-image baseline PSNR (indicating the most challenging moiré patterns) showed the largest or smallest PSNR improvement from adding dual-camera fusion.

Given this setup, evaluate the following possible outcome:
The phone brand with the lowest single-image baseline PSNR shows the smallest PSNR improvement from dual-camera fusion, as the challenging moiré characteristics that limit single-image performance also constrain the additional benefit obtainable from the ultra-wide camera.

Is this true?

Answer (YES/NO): NO